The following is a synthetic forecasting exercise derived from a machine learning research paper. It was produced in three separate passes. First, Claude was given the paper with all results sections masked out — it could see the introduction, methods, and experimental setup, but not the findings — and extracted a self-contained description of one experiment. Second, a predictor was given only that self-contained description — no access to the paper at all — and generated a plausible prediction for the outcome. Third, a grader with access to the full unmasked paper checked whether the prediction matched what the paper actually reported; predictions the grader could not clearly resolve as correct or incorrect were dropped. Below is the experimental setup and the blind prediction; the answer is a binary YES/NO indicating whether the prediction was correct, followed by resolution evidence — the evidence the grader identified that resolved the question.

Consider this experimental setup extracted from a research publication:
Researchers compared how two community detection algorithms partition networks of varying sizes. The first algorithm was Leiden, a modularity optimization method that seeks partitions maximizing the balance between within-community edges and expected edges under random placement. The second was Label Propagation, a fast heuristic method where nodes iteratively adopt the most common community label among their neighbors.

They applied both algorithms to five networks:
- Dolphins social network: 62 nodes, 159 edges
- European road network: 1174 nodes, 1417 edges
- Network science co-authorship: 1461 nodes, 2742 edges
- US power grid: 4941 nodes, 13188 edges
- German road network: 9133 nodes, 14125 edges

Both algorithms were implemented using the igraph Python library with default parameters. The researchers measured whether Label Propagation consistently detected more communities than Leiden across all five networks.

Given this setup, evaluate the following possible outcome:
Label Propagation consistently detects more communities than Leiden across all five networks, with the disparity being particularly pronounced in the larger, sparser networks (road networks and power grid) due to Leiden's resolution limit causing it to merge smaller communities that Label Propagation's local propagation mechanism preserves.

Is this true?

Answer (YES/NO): NO